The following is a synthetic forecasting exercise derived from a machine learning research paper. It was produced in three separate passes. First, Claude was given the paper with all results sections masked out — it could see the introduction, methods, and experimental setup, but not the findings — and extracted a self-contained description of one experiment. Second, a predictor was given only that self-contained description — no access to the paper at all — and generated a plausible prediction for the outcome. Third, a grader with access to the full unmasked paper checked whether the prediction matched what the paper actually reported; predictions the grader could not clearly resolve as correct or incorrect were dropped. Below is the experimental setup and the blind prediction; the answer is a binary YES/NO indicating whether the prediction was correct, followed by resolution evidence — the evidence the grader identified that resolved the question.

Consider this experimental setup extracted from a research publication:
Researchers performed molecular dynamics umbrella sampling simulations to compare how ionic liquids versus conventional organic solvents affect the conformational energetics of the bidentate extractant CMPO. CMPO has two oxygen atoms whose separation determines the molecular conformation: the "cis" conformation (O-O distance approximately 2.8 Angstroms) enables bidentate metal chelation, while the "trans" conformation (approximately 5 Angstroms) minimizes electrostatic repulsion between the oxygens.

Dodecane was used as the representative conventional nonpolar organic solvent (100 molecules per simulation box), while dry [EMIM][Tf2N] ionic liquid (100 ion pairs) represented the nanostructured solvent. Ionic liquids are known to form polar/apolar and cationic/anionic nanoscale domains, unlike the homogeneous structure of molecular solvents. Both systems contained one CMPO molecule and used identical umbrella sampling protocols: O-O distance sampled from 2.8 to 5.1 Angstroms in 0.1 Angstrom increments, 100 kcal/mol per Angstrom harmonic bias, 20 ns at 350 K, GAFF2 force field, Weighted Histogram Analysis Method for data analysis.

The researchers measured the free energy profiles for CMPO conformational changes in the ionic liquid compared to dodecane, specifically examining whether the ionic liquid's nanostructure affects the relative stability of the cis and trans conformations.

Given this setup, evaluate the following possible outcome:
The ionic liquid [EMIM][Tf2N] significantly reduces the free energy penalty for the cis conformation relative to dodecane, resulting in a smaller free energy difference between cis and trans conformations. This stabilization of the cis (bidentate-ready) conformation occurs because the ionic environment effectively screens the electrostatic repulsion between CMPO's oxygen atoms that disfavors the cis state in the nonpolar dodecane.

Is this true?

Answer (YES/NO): NO